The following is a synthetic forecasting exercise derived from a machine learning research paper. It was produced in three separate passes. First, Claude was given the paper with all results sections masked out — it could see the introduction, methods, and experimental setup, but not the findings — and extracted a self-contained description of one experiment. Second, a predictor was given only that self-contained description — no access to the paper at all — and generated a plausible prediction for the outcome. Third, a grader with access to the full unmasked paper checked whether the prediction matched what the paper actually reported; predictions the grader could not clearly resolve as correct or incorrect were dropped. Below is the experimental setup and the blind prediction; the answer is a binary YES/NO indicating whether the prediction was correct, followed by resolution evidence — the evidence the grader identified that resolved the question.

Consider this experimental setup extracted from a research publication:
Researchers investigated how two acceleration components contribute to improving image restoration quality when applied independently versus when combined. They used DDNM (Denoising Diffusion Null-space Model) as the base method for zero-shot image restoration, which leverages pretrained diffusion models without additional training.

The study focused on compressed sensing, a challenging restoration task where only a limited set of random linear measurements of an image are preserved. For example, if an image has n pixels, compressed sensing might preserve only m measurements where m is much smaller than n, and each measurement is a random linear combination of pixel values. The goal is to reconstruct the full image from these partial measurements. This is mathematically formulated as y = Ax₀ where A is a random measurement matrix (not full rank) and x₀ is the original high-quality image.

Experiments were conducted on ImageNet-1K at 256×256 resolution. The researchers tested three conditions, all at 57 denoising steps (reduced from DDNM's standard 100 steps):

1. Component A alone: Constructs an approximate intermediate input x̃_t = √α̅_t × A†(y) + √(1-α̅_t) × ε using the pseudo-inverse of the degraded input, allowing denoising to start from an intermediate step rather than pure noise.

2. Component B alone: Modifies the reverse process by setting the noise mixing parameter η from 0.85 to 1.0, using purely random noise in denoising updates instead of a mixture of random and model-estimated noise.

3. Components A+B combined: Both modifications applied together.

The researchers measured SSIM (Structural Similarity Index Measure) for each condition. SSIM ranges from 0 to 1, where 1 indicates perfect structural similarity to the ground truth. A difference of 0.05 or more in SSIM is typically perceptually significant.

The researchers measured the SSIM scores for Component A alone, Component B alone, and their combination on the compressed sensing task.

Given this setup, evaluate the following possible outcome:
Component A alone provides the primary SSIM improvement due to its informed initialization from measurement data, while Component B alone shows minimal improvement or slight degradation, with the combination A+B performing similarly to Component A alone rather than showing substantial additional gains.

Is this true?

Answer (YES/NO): NO